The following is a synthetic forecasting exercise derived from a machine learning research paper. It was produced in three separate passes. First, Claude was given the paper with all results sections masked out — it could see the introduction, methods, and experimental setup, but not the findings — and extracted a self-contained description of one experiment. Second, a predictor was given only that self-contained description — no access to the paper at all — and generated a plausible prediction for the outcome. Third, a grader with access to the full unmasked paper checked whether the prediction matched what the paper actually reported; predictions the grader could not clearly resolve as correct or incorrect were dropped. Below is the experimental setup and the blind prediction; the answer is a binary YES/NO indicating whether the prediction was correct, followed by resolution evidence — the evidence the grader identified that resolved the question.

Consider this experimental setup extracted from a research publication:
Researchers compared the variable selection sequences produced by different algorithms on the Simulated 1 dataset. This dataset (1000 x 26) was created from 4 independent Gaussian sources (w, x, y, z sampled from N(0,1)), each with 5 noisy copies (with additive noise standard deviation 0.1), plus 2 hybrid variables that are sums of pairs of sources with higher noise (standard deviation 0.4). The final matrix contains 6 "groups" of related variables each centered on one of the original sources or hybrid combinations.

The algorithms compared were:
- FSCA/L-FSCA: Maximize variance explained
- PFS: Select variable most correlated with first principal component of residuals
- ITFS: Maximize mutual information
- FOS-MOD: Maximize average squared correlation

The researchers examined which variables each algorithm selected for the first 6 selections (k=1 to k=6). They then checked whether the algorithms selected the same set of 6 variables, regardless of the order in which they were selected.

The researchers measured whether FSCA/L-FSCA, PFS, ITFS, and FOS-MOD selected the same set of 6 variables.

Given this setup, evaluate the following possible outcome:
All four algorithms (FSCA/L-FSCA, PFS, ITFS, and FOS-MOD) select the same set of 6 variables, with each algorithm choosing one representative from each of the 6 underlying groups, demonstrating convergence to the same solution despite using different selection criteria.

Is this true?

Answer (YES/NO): YES